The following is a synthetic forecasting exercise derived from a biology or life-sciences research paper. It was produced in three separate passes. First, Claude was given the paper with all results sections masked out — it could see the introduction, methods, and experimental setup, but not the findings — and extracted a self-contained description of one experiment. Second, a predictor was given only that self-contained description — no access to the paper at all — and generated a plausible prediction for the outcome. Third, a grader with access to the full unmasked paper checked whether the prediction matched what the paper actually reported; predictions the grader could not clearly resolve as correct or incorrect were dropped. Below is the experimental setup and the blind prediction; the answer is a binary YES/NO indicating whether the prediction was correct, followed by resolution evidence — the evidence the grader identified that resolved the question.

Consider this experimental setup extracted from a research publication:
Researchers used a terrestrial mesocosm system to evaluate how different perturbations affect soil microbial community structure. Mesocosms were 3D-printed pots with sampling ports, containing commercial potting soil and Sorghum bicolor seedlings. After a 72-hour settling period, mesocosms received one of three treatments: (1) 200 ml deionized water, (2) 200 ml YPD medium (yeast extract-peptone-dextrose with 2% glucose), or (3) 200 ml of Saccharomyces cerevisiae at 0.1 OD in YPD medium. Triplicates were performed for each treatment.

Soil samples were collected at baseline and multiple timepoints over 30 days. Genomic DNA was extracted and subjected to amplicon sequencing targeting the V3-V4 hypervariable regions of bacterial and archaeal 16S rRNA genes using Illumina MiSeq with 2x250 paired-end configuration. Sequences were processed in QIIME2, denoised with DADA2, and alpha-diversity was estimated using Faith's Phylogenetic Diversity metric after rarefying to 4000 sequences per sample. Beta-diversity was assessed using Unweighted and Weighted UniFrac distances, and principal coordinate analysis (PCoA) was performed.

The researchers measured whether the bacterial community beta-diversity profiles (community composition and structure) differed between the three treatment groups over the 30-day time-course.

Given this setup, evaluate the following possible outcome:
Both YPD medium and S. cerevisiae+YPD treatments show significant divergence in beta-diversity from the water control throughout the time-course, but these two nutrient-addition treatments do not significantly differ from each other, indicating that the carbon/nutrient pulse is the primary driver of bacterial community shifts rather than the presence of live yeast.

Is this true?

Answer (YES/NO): NO